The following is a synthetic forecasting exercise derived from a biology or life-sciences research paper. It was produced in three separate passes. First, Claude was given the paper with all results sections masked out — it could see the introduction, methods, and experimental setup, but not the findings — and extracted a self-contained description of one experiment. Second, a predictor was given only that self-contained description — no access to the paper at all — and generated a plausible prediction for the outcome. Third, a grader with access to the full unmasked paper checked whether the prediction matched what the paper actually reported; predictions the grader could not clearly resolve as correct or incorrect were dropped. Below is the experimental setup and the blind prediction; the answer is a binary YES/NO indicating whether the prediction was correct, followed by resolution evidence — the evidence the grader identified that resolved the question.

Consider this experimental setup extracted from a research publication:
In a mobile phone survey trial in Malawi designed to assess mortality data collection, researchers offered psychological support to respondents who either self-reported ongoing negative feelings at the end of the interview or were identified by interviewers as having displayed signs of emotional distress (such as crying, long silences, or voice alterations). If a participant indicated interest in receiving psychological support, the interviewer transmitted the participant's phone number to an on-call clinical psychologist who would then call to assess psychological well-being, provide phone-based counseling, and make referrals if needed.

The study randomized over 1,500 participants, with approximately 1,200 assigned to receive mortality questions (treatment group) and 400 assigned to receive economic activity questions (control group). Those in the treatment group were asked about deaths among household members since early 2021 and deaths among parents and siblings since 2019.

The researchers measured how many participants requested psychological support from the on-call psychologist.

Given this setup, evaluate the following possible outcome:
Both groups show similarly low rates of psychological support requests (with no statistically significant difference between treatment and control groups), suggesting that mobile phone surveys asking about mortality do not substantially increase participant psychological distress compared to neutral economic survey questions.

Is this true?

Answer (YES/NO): YES